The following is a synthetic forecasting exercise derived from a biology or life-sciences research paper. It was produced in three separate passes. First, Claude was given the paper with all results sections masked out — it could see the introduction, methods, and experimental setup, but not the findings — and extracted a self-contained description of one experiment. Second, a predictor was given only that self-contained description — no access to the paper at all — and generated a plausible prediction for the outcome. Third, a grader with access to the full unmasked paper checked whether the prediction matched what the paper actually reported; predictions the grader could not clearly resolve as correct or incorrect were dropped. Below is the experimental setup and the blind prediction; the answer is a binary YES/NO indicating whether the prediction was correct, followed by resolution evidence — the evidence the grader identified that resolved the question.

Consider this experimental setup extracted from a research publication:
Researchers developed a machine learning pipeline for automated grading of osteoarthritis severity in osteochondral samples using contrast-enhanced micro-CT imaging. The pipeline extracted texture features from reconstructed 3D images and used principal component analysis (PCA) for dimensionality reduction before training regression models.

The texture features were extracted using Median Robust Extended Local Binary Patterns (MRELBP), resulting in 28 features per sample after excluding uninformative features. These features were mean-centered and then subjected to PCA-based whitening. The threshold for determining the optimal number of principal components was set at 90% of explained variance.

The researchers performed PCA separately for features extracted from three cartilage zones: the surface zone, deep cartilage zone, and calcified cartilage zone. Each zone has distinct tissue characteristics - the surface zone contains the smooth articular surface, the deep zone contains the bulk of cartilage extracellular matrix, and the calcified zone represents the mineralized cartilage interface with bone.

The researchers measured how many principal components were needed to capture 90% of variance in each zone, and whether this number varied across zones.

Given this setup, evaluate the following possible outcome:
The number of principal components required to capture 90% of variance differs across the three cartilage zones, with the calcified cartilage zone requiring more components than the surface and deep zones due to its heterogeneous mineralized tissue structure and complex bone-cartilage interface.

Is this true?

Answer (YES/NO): NO